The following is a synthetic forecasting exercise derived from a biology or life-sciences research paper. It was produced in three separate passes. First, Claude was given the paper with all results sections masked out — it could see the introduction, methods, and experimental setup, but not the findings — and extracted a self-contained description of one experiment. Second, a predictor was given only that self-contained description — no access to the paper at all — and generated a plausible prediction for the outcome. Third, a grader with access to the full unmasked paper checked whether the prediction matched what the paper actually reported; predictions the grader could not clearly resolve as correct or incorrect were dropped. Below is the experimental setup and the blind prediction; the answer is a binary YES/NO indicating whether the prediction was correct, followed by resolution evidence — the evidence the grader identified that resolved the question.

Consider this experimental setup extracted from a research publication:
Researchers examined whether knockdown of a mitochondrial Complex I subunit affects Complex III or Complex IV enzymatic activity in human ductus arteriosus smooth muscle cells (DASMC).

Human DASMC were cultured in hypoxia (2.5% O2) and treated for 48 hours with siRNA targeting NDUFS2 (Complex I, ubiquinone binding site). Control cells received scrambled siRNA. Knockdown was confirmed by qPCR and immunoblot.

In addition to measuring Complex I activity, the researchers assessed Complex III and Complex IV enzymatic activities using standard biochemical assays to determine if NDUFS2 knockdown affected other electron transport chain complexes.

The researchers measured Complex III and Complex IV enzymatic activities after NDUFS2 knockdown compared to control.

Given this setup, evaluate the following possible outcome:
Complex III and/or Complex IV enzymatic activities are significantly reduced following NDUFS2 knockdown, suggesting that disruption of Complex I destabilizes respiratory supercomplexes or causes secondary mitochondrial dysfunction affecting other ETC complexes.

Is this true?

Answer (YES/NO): NO